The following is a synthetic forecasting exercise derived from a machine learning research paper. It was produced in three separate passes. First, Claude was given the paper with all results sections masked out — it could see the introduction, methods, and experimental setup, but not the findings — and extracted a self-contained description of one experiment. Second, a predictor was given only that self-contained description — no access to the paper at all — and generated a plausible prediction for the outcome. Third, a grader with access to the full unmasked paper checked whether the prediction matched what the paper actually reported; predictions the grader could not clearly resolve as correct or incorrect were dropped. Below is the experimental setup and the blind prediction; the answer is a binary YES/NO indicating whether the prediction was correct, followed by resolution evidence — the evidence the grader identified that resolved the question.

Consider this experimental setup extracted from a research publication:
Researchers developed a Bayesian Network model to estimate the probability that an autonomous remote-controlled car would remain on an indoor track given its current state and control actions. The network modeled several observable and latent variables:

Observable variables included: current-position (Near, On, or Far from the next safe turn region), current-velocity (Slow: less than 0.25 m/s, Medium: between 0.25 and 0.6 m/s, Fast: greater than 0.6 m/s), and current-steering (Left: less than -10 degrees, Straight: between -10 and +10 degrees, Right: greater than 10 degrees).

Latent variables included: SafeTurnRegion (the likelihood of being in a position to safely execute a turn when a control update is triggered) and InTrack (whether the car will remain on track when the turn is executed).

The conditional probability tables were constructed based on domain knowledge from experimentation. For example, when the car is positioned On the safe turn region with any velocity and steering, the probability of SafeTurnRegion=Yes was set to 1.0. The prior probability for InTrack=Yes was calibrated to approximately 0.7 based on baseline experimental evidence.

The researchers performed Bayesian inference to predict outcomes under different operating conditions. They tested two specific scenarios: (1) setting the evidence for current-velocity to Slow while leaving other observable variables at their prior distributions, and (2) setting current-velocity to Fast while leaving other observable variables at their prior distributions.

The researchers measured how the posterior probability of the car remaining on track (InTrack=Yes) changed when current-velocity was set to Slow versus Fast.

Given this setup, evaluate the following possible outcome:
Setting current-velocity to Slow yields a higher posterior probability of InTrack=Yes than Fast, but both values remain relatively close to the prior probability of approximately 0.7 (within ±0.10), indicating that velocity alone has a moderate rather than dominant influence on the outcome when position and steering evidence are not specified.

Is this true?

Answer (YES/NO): NO